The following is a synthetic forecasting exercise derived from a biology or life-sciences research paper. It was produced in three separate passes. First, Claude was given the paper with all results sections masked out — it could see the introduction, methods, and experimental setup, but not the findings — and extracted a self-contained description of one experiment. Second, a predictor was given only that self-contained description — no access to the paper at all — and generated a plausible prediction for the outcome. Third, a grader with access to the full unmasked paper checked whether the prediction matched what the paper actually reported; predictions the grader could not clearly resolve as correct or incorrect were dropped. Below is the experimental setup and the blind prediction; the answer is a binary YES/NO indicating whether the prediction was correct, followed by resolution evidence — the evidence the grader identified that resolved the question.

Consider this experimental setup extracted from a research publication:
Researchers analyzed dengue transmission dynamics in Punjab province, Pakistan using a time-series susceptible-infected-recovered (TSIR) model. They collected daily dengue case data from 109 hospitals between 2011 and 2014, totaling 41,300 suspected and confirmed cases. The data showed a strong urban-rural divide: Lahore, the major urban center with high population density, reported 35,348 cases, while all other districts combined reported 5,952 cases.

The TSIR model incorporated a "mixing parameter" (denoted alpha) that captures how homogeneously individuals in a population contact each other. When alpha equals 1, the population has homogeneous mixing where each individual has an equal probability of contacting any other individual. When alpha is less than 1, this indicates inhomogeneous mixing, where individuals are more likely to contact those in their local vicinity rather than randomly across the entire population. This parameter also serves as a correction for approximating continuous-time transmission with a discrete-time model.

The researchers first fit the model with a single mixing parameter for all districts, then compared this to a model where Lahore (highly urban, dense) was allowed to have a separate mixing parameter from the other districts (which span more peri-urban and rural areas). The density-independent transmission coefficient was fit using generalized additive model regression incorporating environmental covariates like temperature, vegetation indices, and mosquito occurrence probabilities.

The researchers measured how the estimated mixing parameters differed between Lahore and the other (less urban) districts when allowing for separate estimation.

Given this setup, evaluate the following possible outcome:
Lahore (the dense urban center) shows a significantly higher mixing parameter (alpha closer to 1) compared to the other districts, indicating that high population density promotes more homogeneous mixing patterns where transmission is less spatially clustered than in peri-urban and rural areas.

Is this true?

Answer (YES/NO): YES